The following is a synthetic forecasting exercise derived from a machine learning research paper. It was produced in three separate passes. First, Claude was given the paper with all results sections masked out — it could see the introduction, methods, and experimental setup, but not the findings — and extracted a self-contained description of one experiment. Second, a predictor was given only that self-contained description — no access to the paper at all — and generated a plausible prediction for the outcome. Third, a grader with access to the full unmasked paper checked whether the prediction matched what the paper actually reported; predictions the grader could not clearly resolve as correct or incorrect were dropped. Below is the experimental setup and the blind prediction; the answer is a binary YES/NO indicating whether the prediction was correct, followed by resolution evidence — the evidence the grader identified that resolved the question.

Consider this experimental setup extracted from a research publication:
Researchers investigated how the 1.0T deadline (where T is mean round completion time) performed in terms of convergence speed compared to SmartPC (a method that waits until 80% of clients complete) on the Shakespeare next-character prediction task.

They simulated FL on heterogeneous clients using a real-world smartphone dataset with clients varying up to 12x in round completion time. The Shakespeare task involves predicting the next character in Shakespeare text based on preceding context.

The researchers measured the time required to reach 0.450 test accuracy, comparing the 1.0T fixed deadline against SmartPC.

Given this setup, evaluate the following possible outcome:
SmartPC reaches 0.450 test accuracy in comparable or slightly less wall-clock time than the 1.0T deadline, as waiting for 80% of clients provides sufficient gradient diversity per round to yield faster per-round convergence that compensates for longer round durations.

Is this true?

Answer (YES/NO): NO